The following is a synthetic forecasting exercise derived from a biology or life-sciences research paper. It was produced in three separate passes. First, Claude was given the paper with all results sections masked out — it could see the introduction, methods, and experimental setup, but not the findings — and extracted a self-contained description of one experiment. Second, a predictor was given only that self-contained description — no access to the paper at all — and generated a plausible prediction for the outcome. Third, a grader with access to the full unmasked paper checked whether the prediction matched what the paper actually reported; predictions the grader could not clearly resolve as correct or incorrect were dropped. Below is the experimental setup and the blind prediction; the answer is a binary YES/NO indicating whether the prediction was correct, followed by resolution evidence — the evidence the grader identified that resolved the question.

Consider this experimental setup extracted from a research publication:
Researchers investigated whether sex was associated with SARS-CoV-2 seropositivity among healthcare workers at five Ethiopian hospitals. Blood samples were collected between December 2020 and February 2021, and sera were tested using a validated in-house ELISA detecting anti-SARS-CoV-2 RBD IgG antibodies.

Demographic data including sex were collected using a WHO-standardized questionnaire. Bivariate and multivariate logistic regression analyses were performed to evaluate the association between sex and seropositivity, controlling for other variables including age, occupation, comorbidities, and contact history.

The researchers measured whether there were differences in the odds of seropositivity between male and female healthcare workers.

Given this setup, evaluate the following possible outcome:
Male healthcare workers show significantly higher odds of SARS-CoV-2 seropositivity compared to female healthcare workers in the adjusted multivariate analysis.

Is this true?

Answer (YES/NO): NO